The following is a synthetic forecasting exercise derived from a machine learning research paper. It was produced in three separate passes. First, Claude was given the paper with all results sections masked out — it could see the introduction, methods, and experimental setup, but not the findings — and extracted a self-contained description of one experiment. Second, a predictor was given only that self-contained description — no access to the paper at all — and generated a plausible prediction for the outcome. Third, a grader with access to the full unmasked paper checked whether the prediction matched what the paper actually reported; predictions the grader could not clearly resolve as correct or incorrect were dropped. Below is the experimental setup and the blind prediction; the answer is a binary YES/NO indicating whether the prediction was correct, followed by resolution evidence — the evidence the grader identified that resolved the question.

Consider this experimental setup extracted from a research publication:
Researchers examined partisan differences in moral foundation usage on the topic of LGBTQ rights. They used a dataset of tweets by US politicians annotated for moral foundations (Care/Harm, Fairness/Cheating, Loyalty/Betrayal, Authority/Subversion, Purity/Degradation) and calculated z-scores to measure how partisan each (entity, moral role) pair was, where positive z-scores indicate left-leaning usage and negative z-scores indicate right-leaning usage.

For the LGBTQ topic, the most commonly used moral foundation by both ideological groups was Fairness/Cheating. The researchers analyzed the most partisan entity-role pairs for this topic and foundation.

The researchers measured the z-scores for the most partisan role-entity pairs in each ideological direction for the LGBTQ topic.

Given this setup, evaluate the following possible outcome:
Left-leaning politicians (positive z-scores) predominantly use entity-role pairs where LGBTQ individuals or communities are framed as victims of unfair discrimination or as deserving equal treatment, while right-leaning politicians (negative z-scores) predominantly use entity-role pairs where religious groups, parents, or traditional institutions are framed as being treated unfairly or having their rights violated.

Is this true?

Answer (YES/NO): NO